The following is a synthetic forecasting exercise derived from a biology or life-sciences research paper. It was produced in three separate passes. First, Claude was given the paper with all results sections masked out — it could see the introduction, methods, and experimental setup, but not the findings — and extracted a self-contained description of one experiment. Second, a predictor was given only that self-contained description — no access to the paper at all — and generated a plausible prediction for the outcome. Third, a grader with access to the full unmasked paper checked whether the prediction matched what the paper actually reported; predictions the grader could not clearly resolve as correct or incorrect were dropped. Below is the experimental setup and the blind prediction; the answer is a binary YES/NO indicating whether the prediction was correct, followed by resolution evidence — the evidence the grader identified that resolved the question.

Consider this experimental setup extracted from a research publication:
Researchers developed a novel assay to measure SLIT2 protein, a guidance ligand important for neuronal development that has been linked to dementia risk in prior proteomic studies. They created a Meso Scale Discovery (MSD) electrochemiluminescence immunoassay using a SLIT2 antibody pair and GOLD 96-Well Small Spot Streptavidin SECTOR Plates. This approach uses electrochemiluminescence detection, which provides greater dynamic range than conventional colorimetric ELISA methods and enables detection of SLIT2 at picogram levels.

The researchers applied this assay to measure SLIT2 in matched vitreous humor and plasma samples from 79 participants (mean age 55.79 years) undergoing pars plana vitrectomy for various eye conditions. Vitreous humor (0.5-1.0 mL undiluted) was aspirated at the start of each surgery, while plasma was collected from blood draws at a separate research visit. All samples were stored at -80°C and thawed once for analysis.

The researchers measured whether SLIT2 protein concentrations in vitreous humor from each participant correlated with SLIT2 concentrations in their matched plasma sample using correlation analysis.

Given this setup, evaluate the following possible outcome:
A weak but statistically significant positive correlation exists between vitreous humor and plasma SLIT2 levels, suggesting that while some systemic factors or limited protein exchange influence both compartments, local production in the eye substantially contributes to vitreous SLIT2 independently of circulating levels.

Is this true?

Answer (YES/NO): NO